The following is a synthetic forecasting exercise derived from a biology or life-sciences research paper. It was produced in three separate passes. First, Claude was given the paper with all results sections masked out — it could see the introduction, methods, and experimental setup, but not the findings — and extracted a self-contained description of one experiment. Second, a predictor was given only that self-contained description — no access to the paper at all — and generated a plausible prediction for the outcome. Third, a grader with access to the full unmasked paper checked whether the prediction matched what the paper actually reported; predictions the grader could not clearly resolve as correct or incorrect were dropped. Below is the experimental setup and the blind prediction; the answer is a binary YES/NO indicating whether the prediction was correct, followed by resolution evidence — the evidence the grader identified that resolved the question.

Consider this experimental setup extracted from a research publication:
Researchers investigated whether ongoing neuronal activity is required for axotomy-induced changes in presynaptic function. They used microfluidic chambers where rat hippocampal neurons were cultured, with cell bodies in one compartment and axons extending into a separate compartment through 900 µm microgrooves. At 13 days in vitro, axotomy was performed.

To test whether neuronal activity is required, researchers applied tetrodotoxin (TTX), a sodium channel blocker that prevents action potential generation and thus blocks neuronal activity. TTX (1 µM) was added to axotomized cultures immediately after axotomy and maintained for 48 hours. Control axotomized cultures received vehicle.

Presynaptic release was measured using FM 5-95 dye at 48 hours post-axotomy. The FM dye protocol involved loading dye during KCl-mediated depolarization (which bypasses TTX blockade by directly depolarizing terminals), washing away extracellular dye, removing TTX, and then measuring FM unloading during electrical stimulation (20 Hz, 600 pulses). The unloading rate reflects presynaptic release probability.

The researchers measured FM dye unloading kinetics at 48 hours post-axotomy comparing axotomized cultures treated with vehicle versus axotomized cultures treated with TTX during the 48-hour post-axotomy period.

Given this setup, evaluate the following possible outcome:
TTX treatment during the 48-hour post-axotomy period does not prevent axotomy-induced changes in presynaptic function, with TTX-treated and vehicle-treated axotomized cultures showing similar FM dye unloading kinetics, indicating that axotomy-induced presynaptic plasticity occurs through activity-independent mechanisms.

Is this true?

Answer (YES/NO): YES